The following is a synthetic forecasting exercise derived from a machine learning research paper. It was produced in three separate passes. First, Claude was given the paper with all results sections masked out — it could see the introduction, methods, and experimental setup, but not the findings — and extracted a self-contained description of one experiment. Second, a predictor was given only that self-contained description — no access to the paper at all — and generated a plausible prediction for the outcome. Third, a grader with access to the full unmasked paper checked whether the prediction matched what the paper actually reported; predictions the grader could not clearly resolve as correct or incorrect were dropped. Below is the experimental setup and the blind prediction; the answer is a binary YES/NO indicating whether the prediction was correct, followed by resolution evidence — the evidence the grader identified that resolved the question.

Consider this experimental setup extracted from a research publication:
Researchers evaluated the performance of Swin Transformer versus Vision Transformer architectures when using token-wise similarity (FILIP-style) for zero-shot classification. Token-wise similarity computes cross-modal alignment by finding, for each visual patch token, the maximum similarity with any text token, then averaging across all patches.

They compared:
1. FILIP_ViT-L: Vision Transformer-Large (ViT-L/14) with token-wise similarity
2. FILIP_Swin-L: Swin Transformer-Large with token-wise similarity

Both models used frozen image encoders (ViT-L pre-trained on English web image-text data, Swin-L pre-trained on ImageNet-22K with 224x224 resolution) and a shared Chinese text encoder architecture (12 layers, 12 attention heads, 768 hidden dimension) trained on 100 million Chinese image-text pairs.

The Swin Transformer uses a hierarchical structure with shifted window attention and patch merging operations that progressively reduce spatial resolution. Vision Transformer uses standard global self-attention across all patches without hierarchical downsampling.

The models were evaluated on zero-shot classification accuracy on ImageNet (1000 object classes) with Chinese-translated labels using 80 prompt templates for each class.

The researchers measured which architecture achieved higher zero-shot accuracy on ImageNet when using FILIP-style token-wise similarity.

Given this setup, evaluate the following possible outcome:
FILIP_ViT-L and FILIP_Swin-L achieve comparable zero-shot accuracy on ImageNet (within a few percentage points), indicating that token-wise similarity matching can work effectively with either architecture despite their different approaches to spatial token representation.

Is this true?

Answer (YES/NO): YES